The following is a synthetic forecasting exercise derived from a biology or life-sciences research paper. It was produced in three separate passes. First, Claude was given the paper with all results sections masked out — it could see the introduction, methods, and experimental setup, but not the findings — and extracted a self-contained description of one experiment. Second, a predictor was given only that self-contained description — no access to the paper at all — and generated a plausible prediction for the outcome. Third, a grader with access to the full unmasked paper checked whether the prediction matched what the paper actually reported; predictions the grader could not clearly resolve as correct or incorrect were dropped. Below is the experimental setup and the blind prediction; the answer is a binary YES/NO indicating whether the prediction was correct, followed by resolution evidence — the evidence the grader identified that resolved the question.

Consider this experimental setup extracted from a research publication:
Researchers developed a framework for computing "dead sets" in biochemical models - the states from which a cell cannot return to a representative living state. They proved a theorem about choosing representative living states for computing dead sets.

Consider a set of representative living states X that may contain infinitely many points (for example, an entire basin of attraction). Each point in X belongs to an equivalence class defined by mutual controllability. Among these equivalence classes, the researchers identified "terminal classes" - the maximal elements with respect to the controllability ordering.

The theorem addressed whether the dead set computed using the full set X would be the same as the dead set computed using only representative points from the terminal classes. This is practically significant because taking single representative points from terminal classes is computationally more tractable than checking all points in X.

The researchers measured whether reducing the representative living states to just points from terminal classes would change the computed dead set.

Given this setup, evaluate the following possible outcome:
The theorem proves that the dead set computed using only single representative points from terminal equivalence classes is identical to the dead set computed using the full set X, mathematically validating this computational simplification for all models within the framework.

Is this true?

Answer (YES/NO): YES